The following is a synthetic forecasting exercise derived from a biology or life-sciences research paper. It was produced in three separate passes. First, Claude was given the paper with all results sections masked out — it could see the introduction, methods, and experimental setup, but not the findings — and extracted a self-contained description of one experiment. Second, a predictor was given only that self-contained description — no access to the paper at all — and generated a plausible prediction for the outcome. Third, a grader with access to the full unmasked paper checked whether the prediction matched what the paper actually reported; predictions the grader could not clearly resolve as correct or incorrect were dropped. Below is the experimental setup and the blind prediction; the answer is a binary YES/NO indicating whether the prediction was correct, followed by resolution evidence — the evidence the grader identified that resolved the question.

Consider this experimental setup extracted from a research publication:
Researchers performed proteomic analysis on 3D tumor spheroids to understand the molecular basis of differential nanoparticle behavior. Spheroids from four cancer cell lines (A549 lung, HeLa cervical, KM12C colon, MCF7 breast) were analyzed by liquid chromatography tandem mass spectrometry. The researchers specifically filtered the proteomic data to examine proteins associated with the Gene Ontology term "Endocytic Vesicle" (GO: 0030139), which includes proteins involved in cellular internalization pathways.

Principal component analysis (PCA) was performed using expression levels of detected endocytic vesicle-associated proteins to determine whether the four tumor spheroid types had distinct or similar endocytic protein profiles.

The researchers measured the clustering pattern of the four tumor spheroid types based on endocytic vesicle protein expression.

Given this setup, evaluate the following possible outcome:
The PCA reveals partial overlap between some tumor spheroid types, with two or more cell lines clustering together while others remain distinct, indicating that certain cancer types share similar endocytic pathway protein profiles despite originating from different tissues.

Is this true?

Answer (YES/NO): YES